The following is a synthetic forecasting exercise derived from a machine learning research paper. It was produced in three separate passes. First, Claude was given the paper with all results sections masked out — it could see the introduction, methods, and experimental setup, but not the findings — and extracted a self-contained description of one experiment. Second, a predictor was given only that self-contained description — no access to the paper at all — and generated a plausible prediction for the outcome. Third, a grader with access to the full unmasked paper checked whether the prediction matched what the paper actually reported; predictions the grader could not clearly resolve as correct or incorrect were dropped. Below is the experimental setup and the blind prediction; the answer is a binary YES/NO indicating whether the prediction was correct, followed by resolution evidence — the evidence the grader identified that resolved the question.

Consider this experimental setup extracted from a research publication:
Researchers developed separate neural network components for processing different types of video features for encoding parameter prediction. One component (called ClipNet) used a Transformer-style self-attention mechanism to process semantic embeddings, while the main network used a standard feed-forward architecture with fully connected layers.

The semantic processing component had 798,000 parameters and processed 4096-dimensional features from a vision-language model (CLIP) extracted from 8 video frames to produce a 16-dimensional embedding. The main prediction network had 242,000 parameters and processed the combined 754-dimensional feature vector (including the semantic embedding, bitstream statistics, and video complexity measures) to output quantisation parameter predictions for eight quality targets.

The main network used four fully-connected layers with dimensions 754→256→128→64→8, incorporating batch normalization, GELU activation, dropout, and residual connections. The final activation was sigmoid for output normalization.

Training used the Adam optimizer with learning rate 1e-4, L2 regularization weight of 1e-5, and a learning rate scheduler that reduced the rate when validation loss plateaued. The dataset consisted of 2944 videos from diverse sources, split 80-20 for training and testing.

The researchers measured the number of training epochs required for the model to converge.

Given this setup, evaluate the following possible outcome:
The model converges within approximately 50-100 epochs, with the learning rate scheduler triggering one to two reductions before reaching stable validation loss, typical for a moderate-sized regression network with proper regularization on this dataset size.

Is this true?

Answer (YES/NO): NO